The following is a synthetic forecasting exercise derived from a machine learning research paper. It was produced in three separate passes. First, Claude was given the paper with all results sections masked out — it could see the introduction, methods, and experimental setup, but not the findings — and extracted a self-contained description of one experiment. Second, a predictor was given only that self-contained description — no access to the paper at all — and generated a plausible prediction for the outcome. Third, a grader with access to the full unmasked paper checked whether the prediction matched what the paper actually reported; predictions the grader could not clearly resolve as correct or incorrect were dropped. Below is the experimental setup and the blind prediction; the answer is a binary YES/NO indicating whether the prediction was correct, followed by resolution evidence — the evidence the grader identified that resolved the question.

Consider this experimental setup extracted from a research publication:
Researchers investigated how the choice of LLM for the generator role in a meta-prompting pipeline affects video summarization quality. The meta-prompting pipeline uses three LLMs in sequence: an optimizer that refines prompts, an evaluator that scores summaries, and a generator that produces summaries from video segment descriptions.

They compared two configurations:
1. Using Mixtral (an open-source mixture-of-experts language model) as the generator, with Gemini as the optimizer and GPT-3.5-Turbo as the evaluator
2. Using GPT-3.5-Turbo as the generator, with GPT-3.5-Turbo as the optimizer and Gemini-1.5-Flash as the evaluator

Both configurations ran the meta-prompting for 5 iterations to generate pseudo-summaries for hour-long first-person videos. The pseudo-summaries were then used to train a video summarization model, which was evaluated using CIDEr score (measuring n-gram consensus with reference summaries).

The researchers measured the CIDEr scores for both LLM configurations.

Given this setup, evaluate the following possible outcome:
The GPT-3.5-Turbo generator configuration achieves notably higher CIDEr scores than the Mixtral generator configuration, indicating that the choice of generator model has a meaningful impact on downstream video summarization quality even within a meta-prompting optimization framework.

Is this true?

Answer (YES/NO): YES